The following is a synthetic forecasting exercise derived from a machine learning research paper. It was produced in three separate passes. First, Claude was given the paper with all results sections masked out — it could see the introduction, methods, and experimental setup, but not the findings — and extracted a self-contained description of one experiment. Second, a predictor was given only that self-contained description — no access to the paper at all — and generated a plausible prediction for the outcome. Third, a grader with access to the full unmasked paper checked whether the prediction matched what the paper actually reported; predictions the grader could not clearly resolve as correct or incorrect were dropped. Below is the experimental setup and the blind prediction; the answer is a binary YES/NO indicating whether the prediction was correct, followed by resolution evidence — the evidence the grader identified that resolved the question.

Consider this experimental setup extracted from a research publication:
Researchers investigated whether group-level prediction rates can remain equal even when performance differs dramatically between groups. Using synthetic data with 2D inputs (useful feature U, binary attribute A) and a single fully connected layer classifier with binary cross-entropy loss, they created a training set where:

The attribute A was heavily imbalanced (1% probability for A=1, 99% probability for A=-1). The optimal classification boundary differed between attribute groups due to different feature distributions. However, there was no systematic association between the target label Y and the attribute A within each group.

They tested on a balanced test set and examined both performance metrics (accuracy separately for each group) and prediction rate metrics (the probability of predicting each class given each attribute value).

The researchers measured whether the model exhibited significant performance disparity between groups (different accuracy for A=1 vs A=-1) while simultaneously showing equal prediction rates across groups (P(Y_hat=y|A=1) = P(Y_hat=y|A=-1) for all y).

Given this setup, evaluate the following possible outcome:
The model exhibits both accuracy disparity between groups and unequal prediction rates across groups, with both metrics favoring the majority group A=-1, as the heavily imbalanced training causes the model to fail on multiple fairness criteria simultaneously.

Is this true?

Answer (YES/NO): NO